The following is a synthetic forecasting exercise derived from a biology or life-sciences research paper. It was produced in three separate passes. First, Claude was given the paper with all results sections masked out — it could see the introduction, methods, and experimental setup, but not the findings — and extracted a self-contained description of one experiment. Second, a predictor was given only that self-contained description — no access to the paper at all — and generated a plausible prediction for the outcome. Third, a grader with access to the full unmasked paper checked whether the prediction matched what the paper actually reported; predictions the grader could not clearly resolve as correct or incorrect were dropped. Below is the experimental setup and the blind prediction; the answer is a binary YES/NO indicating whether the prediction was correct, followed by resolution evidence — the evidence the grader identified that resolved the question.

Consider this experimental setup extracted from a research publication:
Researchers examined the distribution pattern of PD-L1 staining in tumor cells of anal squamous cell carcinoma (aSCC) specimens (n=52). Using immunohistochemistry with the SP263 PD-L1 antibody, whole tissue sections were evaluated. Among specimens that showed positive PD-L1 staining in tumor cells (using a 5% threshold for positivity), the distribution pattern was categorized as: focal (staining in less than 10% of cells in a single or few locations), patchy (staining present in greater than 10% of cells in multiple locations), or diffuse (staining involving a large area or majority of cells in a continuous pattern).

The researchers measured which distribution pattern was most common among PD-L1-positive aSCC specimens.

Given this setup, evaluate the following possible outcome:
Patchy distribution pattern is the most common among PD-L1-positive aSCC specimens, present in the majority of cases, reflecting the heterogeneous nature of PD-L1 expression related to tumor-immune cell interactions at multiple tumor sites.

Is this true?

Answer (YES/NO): YES